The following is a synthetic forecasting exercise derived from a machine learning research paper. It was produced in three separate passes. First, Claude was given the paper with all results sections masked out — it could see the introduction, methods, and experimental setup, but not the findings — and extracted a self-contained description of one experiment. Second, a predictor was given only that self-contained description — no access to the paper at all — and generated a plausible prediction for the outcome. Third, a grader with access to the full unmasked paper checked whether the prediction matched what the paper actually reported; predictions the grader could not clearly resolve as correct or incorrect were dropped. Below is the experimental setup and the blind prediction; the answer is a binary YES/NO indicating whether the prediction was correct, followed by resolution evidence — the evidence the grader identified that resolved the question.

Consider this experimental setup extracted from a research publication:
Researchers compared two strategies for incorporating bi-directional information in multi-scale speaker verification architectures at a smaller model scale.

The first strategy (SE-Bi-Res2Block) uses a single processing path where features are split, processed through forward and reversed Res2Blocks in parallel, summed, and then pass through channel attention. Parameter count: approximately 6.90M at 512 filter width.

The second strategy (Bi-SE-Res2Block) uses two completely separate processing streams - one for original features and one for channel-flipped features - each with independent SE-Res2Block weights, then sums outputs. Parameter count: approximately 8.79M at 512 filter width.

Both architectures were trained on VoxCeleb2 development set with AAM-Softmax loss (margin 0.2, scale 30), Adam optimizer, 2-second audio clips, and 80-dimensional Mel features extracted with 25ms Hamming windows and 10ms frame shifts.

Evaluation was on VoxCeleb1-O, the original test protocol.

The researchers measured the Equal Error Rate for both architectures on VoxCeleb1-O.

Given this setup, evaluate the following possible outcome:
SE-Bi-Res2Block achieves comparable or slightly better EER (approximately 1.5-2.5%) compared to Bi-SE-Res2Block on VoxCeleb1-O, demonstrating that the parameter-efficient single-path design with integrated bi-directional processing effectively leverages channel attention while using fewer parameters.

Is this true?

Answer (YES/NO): NO